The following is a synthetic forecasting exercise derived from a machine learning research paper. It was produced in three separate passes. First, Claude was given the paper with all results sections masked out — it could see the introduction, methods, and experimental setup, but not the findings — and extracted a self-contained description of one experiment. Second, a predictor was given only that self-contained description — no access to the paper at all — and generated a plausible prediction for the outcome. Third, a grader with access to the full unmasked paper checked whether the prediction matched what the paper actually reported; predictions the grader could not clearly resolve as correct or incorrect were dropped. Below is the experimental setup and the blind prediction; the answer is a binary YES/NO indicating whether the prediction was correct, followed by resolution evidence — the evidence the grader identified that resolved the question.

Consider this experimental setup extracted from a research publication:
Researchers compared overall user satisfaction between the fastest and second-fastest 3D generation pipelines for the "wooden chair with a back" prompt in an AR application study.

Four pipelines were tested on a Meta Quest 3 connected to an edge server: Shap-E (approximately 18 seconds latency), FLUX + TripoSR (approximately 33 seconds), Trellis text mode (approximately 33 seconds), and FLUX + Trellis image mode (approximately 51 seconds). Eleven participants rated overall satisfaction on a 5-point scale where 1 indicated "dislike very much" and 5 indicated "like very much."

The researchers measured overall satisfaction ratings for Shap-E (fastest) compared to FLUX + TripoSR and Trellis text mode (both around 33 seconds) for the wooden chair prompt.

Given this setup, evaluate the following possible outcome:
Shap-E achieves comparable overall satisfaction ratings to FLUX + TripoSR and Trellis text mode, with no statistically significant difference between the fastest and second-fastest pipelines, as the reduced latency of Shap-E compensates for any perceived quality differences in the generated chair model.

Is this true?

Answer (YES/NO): NO